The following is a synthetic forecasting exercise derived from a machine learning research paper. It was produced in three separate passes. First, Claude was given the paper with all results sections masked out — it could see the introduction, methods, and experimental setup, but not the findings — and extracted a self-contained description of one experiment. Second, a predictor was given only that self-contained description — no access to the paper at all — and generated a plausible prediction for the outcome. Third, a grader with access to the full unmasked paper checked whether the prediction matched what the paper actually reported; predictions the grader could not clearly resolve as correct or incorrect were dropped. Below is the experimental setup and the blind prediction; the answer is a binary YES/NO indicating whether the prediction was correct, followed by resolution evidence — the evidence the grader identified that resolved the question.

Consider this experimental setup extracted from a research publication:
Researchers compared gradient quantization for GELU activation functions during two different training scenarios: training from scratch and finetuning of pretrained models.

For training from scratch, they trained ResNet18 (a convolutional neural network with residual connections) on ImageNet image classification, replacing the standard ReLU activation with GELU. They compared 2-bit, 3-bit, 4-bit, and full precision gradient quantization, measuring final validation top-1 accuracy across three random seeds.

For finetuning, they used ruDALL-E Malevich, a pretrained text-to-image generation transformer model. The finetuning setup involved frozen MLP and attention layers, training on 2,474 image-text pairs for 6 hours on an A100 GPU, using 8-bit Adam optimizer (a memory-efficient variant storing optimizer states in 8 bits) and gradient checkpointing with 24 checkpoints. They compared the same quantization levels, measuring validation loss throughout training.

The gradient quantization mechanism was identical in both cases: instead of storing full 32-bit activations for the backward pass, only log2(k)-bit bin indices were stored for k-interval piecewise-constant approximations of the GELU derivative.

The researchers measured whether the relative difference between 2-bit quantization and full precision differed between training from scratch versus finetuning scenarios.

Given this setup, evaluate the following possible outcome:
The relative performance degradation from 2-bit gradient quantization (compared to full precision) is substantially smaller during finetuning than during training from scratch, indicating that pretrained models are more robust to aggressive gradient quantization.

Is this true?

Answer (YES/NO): NO